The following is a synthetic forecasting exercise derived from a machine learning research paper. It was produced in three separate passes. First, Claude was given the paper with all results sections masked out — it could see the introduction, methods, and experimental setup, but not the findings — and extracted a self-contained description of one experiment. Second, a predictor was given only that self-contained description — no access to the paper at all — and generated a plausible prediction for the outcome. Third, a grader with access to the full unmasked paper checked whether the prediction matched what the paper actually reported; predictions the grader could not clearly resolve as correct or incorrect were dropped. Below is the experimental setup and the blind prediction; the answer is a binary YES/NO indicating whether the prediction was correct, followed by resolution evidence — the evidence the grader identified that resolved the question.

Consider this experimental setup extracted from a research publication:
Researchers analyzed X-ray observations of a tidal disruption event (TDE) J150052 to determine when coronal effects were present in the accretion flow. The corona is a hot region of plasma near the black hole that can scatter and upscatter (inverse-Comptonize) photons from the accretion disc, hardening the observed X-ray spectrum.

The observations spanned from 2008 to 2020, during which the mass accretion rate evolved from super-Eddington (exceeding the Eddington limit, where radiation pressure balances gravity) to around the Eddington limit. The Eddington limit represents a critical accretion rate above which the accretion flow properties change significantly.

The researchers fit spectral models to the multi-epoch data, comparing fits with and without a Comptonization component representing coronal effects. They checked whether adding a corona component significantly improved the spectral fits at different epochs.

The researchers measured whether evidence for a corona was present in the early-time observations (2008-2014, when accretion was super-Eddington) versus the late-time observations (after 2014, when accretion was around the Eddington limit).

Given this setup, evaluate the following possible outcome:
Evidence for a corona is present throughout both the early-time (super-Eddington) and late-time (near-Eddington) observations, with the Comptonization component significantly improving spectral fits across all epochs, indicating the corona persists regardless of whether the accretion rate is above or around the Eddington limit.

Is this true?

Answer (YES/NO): NO